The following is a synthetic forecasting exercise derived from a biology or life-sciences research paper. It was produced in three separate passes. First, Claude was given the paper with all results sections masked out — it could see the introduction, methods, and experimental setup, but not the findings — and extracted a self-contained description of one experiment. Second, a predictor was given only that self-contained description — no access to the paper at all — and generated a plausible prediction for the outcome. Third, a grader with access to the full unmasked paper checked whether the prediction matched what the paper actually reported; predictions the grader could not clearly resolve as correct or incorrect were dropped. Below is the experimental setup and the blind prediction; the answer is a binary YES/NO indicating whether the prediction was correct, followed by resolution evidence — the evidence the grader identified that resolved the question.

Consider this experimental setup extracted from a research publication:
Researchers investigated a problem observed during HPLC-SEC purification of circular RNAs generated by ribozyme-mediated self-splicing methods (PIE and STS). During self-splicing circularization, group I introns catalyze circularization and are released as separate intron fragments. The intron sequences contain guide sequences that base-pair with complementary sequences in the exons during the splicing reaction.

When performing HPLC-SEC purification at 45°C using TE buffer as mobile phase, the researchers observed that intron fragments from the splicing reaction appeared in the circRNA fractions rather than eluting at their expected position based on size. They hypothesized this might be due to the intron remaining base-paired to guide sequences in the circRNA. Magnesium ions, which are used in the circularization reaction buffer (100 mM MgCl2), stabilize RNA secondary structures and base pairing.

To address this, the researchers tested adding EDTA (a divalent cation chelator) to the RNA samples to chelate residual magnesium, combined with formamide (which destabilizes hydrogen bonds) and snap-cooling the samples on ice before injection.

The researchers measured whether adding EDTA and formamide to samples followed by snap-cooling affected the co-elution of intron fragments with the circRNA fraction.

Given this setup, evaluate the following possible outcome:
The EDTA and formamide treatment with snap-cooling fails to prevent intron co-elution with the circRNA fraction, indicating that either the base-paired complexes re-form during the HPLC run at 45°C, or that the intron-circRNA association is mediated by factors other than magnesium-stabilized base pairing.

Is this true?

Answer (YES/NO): NO